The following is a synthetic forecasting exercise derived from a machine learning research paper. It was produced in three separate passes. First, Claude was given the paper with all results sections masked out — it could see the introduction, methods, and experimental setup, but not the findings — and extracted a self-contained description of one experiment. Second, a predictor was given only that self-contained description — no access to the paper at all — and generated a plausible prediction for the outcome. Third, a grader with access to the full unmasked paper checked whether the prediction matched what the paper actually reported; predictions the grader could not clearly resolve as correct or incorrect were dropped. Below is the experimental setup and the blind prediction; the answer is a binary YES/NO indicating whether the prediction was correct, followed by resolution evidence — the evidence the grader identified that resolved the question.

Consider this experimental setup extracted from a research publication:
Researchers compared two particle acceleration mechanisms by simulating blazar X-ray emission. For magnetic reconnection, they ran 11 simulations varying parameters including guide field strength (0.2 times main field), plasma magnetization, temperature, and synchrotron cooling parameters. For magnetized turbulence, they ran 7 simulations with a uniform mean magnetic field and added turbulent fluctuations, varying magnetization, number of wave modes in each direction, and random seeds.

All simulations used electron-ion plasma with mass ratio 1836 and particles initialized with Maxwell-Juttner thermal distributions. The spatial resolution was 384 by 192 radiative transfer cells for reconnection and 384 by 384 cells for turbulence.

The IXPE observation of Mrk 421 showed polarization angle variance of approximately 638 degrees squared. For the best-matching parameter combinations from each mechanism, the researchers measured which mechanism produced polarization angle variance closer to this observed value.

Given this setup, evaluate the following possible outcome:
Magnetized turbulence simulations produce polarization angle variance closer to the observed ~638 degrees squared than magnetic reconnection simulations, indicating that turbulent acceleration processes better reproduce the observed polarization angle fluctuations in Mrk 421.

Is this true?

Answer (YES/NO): NO